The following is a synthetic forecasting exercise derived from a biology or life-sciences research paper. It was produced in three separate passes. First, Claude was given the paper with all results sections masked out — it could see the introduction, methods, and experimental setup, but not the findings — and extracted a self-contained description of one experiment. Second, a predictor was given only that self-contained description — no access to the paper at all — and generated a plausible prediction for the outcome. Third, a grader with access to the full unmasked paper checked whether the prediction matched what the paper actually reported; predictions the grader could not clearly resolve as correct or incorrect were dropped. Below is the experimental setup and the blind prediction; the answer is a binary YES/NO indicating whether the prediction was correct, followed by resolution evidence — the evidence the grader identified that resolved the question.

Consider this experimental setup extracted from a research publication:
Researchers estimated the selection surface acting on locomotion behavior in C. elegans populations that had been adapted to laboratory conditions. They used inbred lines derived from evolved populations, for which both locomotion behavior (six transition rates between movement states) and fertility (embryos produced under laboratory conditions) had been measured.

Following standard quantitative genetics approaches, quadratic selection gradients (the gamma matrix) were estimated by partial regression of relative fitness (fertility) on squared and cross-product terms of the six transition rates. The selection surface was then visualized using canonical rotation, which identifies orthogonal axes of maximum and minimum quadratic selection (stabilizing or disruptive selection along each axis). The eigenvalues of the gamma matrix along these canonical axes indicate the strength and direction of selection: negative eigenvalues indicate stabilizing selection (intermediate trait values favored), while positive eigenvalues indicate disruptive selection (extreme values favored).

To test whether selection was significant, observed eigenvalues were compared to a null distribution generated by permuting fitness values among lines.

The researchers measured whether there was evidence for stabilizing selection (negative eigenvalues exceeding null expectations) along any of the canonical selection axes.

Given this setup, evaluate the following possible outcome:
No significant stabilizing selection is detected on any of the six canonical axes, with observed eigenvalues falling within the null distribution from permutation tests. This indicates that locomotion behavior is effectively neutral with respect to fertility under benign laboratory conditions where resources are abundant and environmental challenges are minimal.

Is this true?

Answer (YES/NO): NO